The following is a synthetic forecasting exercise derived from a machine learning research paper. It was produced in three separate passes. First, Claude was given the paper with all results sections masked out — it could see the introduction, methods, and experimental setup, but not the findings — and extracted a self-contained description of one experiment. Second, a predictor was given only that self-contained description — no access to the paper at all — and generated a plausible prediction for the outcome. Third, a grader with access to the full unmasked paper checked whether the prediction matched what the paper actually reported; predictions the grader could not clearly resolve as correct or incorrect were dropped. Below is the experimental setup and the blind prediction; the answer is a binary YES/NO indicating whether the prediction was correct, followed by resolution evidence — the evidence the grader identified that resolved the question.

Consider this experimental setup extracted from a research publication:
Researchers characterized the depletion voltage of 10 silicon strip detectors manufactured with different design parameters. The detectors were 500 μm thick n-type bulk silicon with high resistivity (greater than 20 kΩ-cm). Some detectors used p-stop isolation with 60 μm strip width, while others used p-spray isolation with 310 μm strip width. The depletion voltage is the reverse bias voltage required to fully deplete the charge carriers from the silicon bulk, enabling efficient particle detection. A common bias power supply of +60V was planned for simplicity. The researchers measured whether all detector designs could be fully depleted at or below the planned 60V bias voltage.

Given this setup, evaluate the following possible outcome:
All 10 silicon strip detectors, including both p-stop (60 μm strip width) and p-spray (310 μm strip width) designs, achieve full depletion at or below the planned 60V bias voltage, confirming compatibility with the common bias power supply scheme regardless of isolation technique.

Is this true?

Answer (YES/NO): YES